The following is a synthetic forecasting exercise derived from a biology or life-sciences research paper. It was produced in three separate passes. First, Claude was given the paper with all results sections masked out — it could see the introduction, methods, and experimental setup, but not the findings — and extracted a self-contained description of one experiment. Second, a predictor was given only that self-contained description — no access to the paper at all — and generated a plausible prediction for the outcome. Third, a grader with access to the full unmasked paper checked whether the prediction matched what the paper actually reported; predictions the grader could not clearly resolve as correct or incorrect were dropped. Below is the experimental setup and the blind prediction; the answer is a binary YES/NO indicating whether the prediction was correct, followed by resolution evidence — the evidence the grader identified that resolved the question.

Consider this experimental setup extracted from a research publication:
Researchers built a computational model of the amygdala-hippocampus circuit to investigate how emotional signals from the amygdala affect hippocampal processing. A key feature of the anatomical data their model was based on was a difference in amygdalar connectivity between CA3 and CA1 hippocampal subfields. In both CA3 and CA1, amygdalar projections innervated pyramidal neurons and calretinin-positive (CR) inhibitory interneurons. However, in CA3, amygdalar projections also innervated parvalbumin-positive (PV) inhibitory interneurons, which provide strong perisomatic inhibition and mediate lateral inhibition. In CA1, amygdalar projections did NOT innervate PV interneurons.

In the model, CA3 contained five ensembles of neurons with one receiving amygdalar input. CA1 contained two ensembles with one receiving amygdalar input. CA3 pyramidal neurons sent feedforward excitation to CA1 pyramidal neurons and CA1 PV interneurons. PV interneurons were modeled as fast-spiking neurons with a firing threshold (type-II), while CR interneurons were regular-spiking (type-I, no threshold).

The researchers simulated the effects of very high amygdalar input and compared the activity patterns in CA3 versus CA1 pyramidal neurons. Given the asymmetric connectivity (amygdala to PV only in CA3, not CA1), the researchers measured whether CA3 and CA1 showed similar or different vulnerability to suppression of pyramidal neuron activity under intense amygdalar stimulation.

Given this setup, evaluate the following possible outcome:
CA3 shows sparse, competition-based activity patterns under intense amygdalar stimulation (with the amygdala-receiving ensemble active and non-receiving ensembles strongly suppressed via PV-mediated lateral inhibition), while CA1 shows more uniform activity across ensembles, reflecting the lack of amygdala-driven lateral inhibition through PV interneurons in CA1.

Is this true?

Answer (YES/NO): NO